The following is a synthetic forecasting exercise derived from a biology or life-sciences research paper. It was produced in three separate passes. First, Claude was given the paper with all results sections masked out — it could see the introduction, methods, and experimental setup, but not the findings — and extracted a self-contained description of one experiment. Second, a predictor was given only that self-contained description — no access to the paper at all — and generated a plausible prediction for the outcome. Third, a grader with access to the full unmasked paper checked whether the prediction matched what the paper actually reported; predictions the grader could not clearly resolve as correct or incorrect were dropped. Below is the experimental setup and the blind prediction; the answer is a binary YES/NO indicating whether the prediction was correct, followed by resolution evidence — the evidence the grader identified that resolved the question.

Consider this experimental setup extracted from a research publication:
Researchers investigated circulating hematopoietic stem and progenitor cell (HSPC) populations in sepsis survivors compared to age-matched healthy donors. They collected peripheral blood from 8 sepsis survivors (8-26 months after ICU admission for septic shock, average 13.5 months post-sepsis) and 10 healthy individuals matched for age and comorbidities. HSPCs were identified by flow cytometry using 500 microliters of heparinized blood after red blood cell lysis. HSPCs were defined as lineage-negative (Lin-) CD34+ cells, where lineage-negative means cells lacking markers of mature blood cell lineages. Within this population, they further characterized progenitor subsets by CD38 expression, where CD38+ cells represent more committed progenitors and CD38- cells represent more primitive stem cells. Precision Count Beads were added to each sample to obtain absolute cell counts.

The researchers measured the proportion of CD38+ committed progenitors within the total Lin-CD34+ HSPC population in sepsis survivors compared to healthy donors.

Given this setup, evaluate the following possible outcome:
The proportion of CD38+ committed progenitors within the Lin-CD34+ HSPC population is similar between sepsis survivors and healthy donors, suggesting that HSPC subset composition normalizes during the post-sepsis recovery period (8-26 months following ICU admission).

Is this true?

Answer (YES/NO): NO